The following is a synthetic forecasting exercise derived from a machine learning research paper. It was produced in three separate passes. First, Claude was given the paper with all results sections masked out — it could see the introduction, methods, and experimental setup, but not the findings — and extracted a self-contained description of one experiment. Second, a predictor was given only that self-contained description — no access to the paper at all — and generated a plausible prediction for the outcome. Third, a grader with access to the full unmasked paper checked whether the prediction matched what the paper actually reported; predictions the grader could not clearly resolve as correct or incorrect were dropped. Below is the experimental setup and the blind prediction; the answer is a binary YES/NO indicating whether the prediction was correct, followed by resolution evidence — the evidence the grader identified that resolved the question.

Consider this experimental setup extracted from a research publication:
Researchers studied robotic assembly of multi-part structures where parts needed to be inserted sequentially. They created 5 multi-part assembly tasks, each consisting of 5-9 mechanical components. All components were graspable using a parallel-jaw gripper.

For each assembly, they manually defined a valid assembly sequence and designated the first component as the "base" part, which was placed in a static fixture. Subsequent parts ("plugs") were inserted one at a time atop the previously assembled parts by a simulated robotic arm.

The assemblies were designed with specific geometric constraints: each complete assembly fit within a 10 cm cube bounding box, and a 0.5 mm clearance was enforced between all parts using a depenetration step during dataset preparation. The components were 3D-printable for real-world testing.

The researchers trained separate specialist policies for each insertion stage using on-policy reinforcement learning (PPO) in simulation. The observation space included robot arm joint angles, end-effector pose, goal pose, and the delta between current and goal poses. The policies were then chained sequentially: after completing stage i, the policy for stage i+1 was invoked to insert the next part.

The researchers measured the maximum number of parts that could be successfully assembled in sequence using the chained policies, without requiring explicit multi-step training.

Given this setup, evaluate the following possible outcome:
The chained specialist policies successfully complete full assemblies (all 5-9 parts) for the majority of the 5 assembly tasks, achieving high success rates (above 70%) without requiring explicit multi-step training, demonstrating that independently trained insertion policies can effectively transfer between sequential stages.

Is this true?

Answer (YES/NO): NO